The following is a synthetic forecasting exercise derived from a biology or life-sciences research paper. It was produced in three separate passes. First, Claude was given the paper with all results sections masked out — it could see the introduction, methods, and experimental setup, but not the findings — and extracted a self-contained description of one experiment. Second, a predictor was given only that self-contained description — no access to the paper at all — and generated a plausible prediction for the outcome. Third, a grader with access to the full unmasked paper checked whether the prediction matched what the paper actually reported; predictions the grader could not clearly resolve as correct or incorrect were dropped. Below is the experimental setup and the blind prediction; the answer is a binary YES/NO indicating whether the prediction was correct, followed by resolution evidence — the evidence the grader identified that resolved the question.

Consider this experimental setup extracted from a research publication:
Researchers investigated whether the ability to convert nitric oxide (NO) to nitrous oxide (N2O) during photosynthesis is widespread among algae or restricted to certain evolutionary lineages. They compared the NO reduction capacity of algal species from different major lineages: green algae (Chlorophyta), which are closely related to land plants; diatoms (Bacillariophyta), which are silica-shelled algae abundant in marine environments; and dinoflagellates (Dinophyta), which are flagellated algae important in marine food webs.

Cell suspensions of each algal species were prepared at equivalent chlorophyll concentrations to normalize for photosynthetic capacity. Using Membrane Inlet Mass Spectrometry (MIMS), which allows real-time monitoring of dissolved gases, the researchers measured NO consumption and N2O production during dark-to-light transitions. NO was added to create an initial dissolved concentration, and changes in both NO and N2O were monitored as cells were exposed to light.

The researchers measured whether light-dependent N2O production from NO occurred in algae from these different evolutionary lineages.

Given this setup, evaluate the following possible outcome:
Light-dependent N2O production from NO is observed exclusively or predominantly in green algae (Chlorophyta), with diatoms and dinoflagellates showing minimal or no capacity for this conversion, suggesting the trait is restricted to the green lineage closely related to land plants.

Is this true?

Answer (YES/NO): YES